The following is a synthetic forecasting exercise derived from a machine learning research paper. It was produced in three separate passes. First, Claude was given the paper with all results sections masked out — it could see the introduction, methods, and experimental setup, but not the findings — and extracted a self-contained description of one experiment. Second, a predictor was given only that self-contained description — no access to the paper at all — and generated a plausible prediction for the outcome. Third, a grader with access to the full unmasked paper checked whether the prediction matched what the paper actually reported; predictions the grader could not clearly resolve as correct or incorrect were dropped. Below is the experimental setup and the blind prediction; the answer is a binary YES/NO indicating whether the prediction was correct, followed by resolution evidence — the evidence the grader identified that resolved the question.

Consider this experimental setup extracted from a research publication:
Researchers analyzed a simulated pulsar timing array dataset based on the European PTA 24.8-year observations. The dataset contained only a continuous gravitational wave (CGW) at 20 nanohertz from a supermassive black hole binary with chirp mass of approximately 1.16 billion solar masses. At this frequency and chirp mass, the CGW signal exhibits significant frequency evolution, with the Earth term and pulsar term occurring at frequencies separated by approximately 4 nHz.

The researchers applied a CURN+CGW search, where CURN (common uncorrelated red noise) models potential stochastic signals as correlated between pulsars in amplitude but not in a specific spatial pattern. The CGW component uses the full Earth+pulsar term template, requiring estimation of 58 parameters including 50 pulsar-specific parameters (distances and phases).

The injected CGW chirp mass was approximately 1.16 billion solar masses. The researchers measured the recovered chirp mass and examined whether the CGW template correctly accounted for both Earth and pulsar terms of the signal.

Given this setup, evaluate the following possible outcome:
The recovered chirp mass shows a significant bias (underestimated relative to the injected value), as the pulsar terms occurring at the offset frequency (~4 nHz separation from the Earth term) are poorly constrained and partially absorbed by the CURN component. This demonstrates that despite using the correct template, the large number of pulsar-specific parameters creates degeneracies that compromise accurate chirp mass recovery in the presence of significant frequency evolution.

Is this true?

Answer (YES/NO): NO